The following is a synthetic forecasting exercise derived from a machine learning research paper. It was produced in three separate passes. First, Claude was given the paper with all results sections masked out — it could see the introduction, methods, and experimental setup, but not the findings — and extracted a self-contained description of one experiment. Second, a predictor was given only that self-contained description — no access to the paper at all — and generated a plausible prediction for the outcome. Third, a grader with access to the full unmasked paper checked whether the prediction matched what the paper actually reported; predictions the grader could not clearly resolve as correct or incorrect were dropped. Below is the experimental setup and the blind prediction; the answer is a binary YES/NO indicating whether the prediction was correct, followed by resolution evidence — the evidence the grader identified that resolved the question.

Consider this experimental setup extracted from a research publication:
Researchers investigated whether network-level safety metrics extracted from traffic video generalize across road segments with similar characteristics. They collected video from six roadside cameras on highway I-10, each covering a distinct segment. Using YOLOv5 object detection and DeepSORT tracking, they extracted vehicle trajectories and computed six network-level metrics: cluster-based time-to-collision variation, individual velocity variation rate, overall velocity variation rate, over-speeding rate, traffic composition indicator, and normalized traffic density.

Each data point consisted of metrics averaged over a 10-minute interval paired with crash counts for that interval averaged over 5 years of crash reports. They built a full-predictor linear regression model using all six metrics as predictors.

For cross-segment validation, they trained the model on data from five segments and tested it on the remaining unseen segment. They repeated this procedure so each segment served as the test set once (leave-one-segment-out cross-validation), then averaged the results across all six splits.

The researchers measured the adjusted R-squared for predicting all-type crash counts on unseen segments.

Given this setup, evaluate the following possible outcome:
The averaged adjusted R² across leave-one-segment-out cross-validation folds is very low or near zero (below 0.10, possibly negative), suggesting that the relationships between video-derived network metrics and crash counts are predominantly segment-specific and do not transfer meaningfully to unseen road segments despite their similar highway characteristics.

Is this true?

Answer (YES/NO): NO